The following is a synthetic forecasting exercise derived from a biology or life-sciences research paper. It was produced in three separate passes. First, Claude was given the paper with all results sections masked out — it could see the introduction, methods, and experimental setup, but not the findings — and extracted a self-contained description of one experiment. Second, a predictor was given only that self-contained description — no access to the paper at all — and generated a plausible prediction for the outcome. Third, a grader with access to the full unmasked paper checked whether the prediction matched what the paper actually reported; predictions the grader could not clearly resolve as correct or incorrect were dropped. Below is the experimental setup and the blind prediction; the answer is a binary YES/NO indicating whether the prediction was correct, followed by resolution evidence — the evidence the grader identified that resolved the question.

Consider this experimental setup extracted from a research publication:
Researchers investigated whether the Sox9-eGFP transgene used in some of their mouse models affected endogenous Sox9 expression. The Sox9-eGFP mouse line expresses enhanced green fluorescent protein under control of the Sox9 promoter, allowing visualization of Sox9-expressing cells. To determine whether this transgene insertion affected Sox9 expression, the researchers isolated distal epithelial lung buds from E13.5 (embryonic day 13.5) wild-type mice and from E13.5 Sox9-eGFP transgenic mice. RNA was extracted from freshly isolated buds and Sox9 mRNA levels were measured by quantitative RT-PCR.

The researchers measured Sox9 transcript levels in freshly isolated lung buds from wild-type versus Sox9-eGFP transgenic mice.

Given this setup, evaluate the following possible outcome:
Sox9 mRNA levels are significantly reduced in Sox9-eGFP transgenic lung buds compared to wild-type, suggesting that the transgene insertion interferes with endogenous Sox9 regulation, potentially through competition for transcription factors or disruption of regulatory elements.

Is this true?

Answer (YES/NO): NO